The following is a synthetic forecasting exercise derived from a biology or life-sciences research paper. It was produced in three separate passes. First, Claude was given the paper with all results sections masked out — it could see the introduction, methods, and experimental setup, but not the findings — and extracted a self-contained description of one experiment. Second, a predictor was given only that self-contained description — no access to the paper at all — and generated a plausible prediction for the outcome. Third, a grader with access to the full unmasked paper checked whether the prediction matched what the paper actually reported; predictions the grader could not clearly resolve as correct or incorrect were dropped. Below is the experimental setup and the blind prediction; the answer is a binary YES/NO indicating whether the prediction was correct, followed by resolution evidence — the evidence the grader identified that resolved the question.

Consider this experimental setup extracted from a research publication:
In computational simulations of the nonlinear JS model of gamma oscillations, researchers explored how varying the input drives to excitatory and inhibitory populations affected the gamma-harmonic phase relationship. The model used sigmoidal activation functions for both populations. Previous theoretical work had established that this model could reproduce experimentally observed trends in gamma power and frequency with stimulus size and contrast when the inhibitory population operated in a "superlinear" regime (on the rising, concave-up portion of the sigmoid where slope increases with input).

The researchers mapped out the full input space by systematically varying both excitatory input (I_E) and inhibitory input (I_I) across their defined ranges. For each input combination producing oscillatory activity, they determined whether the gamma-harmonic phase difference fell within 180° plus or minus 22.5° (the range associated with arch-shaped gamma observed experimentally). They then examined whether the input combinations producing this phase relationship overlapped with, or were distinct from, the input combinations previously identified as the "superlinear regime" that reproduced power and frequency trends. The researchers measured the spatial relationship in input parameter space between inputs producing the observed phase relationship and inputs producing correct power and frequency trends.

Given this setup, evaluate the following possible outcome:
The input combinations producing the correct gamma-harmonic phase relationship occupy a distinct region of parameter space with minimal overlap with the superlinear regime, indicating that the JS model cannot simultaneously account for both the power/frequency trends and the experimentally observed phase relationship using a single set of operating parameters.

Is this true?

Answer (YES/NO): NO